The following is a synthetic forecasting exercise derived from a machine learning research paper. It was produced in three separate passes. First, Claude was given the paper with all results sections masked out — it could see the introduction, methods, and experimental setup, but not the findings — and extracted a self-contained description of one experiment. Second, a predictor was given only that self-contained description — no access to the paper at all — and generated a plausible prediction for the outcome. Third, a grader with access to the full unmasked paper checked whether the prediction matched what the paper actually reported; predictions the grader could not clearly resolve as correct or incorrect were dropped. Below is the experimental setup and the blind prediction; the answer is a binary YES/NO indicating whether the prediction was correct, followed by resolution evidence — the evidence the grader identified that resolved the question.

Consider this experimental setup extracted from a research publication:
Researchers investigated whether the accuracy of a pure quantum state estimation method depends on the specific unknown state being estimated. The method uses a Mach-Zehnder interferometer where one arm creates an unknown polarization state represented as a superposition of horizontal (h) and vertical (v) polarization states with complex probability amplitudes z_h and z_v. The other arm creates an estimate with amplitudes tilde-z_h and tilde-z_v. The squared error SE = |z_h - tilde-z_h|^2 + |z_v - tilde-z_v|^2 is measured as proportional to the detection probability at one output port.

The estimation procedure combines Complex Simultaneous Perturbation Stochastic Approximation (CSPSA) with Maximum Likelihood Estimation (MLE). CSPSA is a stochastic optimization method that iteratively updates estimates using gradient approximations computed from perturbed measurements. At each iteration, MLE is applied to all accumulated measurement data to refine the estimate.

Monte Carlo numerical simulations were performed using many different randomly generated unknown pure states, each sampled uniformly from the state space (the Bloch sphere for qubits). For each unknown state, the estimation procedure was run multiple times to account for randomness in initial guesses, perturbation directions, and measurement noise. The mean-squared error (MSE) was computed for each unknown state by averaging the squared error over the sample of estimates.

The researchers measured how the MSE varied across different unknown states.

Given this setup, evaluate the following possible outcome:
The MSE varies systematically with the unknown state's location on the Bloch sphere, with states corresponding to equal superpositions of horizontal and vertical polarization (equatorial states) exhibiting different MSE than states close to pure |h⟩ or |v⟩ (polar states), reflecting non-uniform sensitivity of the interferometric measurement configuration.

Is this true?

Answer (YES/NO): NO